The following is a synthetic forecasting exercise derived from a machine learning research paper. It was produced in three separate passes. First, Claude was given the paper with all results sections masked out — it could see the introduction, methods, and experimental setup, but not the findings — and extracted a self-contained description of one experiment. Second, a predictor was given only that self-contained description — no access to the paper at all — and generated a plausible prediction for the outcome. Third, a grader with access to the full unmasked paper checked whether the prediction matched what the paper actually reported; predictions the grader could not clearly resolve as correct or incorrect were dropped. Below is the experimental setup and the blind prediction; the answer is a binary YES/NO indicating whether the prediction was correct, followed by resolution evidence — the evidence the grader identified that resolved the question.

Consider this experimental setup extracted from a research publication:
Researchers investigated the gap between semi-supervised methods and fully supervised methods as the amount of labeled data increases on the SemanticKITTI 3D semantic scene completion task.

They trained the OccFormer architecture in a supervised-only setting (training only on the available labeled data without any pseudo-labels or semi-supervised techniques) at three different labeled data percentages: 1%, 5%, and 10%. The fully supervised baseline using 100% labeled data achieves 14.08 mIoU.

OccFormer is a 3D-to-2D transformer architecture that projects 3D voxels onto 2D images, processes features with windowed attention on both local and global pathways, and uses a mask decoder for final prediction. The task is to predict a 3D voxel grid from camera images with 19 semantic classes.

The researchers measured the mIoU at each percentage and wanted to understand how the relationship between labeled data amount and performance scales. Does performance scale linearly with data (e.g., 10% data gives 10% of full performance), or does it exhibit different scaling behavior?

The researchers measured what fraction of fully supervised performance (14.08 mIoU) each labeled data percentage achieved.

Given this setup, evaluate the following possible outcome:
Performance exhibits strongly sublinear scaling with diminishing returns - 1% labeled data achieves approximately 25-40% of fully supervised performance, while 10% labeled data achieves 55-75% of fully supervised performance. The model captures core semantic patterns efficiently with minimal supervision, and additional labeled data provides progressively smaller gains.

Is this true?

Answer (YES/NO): NO